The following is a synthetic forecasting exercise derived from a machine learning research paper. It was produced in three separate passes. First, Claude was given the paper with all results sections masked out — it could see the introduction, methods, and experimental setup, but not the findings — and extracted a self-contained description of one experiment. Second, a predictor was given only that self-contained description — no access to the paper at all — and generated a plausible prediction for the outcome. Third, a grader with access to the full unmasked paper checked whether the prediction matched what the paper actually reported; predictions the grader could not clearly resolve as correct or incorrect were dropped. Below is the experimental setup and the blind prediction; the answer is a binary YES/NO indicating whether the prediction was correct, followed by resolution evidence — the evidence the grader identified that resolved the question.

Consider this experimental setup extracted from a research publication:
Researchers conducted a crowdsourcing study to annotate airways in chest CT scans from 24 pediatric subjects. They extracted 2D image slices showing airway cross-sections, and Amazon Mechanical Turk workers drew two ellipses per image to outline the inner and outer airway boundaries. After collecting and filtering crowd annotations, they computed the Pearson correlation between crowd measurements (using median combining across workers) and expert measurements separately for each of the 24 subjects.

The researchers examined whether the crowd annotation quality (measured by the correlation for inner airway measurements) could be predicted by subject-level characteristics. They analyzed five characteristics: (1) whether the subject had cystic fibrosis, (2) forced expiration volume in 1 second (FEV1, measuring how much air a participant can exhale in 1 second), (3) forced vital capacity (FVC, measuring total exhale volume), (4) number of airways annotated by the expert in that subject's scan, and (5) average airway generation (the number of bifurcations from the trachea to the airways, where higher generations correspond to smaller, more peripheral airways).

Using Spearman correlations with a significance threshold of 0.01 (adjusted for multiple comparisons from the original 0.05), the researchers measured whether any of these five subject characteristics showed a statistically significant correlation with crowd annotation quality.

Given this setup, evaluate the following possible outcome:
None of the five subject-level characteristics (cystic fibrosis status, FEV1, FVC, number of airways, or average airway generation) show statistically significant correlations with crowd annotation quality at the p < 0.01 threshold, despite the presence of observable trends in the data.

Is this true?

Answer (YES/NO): YES